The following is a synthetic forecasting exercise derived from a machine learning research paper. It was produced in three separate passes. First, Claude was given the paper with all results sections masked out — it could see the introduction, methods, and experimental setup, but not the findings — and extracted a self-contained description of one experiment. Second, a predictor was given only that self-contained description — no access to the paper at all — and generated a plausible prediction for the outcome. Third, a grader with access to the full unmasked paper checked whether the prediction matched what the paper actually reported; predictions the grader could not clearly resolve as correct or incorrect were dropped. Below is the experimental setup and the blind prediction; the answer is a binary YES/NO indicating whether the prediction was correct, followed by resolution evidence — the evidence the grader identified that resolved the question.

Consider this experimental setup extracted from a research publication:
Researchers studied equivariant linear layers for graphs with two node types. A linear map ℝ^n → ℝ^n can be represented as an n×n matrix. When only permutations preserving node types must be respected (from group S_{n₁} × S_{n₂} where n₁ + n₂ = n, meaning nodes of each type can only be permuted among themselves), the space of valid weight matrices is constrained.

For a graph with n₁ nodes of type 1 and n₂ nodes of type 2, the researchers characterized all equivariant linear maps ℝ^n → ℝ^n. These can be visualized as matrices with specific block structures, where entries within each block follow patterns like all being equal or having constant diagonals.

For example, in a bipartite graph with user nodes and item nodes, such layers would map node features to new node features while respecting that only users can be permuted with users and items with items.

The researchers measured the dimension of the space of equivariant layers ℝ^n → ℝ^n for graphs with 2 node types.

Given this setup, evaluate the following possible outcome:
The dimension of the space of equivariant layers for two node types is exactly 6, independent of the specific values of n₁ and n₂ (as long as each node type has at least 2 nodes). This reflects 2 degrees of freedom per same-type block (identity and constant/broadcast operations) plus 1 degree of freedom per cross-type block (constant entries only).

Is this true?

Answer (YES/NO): YES